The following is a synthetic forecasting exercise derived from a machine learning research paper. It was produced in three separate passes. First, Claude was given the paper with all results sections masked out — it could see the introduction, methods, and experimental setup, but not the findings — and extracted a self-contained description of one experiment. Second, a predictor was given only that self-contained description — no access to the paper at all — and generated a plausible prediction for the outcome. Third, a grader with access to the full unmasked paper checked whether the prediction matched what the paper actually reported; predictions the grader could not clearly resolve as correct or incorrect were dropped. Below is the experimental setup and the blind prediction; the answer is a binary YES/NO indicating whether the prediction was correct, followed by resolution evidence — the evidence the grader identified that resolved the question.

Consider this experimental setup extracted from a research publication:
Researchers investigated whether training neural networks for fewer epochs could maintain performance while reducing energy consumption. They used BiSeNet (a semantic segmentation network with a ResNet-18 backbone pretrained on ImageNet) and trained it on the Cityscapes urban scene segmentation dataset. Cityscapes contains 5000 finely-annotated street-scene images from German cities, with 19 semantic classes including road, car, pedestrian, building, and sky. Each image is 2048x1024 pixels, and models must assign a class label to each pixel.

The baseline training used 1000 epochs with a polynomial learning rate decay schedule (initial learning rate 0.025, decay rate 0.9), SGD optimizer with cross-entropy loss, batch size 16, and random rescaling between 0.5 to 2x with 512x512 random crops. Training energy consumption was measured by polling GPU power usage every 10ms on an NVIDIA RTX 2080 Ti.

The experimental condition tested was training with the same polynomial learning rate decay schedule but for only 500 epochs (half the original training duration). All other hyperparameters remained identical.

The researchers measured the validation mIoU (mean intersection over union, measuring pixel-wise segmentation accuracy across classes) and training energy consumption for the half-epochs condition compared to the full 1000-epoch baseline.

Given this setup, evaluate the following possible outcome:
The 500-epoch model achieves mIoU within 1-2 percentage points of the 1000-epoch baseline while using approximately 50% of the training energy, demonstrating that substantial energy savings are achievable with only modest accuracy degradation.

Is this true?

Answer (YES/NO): YES